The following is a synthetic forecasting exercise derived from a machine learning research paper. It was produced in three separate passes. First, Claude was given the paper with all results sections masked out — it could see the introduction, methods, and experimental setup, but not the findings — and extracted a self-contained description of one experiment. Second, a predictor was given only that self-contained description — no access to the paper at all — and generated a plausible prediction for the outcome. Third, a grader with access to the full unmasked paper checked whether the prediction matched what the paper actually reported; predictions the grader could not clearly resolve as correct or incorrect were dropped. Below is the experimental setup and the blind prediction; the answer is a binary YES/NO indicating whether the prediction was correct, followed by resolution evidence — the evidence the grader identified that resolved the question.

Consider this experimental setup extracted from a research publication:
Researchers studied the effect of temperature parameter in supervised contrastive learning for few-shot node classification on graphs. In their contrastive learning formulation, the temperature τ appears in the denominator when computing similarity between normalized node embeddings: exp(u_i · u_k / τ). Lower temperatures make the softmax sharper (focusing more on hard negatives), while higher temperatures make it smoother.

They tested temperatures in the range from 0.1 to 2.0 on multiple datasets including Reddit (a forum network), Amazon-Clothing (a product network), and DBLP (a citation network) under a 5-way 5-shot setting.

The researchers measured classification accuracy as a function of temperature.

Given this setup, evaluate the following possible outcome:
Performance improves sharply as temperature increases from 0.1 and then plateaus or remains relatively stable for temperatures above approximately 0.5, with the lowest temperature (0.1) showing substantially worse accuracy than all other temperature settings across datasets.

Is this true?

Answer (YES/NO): NO